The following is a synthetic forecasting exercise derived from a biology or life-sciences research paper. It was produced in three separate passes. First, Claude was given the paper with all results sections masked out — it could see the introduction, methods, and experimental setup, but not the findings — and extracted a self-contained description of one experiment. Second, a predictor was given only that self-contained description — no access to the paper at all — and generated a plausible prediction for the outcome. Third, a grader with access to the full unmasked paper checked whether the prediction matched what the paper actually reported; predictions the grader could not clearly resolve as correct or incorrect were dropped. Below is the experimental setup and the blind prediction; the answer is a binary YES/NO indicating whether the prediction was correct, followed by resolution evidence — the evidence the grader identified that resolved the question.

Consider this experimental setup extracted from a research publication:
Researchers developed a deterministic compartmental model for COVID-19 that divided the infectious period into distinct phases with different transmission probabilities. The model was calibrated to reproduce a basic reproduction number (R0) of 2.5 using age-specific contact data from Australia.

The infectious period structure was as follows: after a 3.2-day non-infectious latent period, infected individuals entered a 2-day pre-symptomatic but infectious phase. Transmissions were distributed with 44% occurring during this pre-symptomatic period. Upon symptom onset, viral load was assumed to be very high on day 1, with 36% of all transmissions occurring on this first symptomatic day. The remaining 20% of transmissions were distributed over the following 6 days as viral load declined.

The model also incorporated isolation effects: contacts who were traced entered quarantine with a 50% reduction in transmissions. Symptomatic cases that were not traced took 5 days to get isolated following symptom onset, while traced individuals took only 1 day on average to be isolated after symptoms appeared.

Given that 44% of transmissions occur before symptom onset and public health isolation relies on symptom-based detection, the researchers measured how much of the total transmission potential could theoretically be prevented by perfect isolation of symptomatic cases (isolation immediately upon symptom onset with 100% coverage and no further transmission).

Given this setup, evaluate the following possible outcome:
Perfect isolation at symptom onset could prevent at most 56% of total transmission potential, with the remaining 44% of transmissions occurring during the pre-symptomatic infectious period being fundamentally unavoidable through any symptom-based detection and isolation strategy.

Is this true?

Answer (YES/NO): YES